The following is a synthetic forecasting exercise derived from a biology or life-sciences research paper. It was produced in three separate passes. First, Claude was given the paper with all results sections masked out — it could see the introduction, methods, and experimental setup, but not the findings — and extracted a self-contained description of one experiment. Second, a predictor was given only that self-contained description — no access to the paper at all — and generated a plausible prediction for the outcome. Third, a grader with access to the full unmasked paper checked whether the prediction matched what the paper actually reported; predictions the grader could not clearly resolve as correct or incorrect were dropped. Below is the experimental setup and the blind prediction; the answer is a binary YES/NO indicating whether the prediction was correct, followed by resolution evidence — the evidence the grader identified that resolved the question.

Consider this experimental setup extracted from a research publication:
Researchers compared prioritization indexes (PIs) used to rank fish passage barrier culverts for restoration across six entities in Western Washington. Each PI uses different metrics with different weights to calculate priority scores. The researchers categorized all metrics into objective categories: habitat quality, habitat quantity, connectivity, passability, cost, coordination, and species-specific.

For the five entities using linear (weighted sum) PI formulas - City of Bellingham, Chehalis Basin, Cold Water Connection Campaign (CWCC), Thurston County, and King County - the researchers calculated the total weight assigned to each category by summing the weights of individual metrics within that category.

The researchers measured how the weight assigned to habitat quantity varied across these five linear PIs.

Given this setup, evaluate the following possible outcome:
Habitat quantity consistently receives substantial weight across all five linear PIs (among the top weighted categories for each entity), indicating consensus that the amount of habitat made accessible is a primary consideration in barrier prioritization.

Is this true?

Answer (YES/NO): NO